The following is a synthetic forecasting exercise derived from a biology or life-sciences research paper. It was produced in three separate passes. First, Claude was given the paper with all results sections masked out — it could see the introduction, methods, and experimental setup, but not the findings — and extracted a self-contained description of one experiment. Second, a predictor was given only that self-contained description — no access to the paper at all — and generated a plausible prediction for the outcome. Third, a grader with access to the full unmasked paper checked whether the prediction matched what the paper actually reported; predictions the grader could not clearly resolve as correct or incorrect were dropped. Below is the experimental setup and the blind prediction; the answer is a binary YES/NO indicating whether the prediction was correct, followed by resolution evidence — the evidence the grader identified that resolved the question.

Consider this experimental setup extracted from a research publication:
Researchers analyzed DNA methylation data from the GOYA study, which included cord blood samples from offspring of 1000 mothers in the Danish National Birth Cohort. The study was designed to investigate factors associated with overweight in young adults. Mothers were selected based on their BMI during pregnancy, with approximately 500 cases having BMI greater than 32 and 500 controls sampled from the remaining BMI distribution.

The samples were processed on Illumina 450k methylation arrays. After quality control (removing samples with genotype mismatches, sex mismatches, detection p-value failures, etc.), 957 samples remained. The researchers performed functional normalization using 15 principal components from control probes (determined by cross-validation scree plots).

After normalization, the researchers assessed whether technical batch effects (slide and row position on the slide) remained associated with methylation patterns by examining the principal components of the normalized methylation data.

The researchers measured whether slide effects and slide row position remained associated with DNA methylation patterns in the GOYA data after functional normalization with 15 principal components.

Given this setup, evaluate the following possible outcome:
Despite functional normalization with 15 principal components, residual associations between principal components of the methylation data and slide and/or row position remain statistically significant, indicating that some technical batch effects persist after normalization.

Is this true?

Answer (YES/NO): YES